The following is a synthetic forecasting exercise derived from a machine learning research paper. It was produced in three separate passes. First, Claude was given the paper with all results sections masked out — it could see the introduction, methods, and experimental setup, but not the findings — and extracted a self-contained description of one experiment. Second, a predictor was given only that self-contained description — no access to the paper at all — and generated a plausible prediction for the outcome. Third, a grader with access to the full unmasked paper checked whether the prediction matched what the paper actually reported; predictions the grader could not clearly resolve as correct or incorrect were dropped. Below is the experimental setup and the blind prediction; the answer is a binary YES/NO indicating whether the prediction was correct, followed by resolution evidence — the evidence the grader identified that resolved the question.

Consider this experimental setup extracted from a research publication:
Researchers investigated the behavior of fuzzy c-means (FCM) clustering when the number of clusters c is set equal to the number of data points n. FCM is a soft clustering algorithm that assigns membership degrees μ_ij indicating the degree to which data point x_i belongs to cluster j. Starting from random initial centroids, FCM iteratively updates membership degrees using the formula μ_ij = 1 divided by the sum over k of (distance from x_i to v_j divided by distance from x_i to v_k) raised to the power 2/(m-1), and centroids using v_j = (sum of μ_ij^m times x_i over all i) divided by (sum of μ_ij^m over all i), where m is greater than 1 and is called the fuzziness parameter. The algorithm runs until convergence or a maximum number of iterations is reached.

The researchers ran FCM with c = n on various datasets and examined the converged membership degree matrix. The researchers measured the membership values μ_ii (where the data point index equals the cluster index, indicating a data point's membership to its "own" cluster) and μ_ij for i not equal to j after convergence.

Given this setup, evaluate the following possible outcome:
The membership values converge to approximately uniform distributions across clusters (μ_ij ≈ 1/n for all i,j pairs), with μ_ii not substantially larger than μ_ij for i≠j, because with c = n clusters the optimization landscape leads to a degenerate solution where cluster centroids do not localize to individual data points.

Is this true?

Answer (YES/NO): NO